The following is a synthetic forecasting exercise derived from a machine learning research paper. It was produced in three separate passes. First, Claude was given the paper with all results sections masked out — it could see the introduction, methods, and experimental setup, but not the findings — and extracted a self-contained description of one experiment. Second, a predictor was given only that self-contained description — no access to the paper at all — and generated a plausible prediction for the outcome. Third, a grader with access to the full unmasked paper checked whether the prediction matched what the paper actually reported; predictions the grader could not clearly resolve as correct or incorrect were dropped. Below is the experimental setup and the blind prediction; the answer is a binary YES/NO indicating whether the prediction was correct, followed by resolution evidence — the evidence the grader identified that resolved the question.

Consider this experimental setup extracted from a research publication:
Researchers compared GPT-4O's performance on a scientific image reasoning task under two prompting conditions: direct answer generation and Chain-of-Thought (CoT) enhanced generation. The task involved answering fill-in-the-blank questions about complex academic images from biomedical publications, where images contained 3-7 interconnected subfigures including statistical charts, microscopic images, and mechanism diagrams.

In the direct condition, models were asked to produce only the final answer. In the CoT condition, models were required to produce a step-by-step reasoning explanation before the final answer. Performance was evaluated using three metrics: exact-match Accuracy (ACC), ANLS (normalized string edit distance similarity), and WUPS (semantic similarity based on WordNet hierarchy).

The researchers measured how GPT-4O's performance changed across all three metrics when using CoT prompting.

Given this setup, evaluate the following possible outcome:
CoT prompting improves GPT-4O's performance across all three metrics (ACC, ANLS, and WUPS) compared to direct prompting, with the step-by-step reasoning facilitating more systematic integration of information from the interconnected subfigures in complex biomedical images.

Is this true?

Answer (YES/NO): YES